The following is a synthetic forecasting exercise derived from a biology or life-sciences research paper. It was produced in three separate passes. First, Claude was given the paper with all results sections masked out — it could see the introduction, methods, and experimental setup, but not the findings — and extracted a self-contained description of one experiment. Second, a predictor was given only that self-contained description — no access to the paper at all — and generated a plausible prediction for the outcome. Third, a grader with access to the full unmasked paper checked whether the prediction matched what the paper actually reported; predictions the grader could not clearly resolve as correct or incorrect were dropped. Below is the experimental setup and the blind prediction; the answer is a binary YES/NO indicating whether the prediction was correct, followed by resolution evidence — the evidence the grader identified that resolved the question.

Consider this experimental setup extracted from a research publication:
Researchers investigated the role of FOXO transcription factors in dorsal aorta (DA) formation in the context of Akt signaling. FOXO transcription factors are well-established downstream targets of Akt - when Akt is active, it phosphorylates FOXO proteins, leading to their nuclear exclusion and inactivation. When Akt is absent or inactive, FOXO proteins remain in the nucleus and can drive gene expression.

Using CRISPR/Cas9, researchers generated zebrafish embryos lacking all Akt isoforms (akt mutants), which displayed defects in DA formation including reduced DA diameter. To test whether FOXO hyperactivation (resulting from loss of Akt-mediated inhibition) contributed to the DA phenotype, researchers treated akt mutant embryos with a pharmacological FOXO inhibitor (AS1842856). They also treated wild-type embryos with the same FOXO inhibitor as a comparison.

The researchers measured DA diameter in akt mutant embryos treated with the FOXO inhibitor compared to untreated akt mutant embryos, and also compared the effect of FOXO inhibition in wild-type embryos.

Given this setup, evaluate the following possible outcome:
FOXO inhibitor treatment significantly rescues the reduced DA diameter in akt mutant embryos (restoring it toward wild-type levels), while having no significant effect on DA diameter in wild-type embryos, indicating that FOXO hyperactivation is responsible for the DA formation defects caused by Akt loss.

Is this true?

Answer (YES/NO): NO